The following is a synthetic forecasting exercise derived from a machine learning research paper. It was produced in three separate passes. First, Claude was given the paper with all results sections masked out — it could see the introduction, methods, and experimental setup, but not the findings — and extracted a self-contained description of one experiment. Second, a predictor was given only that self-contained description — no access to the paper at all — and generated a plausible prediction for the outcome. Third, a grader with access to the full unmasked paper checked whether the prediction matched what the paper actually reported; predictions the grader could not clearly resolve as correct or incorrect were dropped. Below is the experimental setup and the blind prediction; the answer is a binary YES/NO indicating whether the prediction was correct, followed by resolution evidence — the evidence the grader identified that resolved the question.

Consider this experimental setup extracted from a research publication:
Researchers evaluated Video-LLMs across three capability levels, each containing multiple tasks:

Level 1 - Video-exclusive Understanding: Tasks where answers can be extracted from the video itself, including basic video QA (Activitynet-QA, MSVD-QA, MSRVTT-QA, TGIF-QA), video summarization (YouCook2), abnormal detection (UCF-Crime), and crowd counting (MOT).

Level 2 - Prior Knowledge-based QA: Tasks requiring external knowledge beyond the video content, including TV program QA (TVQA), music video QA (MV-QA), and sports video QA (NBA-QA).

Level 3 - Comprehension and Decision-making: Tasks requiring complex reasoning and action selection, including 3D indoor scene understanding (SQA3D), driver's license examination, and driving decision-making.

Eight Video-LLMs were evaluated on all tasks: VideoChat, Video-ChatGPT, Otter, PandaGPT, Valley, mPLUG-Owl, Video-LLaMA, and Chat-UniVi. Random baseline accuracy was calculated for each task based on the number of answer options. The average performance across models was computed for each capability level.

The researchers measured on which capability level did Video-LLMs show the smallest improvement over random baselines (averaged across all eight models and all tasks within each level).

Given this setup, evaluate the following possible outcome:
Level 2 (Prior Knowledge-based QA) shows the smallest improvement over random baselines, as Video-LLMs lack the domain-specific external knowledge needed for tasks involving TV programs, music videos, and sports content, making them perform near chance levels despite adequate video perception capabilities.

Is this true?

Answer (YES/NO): YES